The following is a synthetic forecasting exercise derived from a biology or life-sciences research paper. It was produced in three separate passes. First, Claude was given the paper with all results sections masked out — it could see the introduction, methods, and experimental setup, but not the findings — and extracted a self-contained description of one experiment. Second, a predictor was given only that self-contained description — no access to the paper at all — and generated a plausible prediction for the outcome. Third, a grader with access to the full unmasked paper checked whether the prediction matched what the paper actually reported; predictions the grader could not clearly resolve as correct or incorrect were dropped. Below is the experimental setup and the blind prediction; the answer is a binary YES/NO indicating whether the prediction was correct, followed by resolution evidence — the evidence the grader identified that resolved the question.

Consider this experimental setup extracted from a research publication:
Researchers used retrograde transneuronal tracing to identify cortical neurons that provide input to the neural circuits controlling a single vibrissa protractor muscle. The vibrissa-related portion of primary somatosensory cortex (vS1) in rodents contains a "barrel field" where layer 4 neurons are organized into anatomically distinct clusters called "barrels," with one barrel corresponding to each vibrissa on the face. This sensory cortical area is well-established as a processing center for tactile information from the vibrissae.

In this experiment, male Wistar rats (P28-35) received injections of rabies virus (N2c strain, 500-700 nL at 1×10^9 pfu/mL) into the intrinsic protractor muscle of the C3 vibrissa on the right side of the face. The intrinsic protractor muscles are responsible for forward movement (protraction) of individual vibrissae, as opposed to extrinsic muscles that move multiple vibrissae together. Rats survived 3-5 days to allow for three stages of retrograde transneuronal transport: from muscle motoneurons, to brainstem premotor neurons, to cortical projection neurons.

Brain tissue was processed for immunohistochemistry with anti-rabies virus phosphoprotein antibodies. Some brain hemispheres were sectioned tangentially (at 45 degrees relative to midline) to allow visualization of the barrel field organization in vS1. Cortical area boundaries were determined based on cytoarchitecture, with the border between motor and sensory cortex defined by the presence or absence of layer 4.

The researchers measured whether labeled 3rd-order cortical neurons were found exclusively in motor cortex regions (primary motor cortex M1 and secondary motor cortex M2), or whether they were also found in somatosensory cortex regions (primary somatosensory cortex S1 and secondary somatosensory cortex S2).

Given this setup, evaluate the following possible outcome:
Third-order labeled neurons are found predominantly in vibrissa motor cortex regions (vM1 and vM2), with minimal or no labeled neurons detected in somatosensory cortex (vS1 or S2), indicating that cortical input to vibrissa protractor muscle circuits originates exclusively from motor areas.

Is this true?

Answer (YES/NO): NO